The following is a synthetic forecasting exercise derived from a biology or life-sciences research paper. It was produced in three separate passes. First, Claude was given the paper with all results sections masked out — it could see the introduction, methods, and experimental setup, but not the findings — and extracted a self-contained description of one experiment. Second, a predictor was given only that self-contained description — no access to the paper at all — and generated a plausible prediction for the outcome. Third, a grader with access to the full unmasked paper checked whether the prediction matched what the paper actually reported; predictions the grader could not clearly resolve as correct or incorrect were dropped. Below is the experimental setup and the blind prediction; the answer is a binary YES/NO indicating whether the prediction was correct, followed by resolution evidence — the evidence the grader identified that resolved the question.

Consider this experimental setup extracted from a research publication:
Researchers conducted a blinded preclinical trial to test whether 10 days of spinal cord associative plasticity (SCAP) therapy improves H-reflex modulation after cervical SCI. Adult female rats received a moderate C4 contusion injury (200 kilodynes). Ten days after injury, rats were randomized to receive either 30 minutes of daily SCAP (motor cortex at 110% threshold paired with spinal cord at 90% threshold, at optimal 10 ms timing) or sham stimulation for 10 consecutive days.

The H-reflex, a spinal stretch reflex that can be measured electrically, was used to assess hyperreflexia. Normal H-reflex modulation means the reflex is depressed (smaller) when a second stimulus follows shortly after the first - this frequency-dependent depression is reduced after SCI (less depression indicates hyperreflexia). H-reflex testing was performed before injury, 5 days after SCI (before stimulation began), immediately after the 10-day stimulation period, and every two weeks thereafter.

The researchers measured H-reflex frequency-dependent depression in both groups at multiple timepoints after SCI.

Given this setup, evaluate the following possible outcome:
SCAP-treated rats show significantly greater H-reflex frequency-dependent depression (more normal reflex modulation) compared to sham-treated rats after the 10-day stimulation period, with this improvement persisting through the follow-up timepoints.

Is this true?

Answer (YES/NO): YES